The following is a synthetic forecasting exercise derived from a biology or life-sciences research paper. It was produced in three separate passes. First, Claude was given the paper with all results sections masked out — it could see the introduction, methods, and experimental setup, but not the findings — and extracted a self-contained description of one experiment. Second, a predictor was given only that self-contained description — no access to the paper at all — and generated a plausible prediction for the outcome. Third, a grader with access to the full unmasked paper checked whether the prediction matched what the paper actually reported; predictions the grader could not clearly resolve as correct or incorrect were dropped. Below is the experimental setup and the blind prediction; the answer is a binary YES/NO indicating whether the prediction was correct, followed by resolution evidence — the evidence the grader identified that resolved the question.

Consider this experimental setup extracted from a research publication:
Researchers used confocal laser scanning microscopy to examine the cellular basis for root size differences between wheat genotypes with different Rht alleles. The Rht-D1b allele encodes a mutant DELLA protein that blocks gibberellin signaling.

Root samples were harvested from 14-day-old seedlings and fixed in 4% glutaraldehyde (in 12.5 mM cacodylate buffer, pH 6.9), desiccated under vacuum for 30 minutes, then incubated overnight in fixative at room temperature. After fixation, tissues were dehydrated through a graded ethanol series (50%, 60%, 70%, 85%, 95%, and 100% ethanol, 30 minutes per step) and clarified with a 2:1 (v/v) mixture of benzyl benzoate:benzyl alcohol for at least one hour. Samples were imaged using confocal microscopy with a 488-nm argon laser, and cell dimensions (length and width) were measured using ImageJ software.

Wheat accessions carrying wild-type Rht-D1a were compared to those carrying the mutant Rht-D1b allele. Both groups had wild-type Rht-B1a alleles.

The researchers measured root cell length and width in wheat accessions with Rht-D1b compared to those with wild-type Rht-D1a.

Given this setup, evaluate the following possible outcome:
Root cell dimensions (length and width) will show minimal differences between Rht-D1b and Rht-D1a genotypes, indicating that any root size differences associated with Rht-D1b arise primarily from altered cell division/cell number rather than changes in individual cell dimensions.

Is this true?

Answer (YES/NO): NO